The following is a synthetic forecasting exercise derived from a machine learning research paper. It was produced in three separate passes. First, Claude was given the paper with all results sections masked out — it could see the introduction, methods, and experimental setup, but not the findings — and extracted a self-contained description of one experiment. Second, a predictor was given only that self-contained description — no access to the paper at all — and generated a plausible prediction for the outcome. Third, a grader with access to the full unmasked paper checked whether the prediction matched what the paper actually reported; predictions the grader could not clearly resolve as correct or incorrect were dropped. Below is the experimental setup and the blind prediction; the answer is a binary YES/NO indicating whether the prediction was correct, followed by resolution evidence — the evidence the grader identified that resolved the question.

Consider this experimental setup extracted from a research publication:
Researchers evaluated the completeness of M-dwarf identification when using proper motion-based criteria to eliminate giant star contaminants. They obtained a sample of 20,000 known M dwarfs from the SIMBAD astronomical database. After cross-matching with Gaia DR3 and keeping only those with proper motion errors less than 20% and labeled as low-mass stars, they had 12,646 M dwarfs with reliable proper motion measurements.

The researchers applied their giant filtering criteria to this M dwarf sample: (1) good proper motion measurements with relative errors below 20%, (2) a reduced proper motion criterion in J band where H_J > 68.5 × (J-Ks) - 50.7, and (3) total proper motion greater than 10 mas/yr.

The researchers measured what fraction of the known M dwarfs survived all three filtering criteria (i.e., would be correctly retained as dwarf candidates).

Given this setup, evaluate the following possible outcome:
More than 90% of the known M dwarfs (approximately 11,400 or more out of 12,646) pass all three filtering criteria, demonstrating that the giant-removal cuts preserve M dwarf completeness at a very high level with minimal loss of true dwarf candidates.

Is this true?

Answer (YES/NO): NO